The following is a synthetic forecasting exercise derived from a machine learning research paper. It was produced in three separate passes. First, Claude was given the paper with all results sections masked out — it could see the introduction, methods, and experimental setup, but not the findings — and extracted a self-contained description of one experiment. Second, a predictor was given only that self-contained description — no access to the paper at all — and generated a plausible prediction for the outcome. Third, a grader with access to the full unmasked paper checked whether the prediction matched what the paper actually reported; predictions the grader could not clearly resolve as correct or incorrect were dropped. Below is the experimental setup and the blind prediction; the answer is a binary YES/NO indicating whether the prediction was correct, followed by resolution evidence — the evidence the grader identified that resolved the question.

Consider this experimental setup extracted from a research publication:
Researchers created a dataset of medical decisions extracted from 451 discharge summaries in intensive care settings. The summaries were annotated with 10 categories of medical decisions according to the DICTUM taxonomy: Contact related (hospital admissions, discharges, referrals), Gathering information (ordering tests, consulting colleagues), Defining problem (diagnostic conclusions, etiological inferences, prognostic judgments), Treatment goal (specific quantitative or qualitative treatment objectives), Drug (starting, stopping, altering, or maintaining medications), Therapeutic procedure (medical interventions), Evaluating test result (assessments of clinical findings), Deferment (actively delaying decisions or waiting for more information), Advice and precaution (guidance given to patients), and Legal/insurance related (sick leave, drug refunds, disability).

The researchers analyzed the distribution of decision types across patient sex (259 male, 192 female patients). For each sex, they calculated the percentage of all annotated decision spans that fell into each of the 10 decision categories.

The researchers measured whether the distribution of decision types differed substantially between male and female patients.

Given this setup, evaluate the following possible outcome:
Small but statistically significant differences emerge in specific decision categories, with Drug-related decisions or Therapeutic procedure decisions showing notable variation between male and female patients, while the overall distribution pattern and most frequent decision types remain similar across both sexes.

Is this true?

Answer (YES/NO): NO